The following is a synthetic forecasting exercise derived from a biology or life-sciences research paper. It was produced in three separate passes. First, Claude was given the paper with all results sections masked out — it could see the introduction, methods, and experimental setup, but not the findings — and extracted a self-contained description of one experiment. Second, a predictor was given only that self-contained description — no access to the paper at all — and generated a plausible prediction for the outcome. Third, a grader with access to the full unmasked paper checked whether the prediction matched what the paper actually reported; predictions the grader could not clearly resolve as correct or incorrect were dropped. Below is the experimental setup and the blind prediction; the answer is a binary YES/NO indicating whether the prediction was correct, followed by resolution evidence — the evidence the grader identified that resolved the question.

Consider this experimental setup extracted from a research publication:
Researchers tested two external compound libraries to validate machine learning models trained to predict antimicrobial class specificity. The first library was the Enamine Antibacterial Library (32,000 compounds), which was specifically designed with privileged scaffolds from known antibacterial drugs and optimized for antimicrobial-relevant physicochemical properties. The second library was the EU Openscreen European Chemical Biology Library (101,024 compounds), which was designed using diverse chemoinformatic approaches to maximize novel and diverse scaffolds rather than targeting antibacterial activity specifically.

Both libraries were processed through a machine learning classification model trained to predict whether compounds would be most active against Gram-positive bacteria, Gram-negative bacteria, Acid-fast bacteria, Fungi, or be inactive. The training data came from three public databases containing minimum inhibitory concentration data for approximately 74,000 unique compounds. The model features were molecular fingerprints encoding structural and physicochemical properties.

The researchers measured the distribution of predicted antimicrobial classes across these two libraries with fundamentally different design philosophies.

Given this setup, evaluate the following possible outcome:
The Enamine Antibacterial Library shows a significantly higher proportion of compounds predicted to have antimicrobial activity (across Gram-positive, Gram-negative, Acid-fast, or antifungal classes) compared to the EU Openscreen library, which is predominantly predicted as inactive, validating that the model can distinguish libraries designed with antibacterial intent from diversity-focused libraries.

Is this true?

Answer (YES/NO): NO